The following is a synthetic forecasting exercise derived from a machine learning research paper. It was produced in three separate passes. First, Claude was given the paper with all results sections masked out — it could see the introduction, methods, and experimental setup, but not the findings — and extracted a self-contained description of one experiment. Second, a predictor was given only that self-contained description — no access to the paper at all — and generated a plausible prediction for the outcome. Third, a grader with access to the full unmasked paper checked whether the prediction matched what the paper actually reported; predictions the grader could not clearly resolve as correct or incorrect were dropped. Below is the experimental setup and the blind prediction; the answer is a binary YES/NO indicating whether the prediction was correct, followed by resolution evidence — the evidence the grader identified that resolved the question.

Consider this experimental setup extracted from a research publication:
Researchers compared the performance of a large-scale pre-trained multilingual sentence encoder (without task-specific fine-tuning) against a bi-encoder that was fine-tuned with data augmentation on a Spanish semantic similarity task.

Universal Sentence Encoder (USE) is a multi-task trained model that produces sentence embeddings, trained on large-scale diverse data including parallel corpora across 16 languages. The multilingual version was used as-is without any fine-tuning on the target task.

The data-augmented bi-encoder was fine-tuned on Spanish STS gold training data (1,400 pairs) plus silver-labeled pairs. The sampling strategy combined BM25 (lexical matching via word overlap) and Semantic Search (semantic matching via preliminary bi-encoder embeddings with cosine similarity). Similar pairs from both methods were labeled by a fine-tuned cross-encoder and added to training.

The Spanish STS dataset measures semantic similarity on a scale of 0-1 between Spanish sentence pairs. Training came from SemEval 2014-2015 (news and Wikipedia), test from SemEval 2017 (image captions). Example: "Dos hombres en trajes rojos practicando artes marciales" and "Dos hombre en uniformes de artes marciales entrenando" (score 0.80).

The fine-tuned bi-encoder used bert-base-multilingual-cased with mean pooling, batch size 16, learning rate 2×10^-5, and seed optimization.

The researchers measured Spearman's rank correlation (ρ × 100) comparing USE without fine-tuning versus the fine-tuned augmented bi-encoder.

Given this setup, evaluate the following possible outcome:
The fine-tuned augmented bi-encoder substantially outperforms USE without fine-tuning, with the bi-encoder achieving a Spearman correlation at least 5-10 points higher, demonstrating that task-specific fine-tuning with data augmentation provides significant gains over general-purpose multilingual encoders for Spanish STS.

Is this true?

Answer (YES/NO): NO